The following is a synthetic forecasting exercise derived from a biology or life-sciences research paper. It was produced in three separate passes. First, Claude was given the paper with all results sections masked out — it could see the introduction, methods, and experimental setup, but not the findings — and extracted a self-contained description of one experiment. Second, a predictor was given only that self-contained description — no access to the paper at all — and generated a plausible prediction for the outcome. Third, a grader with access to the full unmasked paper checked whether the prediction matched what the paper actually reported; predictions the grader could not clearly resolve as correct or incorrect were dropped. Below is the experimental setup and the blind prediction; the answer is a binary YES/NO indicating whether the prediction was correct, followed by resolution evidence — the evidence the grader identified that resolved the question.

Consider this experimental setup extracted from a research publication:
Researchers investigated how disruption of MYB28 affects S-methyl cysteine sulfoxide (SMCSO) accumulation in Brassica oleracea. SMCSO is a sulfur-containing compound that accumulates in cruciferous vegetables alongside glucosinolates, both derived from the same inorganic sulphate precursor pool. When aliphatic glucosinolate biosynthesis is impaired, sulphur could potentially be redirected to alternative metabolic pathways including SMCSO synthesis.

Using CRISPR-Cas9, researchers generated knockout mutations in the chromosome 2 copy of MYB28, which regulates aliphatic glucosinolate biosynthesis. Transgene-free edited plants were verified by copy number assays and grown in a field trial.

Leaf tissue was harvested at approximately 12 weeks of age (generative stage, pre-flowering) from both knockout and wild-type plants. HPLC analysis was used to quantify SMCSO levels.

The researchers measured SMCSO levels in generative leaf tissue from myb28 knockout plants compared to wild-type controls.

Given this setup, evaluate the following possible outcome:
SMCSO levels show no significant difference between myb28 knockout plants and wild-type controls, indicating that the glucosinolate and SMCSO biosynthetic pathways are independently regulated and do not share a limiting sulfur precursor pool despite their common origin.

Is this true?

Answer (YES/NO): NO